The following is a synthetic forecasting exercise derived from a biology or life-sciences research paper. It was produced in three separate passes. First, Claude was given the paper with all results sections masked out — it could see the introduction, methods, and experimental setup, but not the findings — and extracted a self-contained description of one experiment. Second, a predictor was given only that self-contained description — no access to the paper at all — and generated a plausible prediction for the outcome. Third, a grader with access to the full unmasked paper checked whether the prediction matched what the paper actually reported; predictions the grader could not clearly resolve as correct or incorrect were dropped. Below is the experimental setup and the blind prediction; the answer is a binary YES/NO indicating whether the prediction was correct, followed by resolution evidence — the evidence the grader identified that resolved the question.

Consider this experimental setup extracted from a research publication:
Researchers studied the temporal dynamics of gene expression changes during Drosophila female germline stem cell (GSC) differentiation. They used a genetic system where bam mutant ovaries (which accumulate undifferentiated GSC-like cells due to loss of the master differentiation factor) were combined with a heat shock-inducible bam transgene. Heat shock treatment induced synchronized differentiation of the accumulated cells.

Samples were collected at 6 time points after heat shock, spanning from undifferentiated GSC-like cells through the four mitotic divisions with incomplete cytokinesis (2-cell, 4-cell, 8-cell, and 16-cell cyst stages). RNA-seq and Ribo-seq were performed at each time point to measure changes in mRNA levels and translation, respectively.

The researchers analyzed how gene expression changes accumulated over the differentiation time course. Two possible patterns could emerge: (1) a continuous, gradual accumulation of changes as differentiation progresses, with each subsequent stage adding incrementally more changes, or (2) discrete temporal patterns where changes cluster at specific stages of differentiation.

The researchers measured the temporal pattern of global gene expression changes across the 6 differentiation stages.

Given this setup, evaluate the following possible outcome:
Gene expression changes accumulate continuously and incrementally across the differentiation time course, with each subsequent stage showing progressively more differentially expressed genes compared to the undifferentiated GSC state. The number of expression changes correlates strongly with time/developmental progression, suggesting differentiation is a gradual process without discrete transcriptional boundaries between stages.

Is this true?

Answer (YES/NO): NO